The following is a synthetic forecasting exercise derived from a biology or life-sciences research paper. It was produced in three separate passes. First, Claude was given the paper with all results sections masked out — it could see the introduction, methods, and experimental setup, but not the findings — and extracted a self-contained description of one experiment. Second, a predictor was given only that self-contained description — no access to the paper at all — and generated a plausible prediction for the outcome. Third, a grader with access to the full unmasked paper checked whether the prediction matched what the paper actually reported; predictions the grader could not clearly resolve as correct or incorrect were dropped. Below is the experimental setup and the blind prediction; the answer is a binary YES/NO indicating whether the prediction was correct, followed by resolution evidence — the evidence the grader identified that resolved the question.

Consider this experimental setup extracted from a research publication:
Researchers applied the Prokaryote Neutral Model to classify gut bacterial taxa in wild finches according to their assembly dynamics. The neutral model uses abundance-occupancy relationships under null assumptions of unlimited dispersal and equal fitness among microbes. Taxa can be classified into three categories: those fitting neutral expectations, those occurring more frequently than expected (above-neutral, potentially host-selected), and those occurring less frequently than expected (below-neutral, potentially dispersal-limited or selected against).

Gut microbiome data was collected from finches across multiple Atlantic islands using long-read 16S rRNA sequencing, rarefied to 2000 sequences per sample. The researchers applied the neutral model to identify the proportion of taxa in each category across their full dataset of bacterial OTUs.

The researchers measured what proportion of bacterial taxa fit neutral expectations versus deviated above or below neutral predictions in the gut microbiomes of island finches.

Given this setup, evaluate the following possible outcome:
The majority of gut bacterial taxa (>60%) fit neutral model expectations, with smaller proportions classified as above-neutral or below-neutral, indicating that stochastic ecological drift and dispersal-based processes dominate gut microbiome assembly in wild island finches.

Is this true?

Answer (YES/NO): NO